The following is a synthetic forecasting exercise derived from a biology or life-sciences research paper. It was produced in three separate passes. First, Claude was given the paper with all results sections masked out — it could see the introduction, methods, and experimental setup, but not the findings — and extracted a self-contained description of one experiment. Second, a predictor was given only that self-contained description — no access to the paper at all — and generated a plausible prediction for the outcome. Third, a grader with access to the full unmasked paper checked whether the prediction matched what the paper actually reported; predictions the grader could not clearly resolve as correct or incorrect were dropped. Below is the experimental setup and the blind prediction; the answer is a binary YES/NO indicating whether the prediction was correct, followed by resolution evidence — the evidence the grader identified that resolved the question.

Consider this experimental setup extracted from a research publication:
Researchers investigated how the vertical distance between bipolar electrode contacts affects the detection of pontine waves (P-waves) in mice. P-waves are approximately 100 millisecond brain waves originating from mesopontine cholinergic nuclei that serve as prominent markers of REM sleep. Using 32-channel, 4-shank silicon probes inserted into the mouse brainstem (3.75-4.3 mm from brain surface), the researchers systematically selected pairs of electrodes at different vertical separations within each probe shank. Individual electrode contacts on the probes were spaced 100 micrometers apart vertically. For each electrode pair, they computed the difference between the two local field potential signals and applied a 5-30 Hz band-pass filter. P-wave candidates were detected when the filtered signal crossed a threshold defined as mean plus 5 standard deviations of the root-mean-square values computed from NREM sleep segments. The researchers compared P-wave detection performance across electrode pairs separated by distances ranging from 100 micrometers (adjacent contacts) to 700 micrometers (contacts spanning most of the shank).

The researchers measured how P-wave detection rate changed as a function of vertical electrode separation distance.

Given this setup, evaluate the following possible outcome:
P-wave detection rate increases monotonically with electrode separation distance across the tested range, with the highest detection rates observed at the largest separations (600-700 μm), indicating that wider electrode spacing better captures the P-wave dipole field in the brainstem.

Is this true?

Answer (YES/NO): NO